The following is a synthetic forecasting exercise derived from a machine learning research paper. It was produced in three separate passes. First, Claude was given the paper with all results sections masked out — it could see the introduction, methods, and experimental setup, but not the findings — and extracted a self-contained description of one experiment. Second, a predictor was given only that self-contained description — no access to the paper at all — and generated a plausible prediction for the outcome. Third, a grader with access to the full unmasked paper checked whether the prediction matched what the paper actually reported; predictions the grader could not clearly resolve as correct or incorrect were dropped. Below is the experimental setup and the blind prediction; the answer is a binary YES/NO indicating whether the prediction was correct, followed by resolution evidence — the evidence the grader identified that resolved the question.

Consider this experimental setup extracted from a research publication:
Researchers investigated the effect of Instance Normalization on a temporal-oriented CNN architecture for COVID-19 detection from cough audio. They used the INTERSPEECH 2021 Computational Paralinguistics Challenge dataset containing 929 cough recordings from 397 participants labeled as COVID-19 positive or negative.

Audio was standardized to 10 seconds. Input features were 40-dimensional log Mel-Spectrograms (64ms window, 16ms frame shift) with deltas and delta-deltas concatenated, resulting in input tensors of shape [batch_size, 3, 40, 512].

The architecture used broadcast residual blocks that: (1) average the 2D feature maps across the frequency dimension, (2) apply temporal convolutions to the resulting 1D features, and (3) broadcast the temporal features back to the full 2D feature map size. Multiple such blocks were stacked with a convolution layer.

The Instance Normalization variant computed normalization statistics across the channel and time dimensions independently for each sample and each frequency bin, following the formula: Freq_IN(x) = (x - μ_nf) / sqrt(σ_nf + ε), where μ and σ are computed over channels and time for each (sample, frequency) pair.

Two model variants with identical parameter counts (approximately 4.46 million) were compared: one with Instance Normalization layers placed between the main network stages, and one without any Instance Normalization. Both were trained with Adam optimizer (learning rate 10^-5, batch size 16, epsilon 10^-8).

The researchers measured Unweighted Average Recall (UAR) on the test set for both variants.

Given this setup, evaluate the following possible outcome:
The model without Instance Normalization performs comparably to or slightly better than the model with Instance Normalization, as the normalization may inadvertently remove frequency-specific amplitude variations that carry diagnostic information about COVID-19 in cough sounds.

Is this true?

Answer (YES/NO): NO